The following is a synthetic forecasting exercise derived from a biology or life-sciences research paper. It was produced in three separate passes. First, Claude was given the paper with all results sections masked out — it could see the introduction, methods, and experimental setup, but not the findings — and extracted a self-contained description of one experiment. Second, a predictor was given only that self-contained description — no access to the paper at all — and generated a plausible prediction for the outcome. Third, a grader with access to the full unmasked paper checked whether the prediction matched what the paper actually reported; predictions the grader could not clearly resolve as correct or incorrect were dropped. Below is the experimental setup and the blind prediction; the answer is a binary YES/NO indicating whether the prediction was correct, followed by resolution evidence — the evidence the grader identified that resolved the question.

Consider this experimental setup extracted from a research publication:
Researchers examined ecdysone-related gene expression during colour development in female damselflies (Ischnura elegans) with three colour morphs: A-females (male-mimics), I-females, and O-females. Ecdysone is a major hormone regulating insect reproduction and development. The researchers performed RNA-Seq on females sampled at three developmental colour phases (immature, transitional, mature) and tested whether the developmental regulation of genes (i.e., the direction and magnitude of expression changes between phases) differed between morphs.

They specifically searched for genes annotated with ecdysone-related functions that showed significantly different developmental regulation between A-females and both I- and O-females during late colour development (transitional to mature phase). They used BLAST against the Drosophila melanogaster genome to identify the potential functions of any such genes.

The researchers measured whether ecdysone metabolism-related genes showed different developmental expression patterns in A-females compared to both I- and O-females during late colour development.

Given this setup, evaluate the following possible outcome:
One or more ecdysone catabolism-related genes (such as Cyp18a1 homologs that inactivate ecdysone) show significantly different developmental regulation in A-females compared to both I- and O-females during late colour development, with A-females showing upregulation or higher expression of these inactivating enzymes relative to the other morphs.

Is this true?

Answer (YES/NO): NO